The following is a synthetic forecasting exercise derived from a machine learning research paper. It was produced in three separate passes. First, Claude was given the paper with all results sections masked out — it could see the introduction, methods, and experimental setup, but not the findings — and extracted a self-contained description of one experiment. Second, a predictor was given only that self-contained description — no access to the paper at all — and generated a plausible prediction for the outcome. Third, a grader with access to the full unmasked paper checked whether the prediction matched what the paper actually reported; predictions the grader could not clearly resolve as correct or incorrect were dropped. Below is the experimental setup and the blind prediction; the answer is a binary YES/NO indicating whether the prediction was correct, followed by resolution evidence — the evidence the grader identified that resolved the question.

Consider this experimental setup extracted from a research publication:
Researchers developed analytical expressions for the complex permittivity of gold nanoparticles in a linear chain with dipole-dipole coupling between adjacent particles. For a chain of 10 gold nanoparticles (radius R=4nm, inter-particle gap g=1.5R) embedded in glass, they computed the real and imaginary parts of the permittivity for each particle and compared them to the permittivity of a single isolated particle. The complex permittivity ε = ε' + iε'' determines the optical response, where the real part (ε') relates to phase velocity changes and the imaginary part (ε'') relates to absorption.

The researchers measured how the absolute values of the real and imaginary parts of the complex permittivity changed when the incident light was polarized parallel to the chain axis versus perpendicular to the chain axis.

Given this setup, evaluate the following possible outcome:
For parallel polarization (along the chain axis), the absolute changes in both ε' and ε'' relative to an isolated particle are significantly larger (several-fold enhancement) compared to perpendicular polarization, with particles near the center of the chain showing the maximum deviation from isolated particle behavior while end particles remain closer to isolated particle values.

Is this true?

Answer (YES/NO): NO